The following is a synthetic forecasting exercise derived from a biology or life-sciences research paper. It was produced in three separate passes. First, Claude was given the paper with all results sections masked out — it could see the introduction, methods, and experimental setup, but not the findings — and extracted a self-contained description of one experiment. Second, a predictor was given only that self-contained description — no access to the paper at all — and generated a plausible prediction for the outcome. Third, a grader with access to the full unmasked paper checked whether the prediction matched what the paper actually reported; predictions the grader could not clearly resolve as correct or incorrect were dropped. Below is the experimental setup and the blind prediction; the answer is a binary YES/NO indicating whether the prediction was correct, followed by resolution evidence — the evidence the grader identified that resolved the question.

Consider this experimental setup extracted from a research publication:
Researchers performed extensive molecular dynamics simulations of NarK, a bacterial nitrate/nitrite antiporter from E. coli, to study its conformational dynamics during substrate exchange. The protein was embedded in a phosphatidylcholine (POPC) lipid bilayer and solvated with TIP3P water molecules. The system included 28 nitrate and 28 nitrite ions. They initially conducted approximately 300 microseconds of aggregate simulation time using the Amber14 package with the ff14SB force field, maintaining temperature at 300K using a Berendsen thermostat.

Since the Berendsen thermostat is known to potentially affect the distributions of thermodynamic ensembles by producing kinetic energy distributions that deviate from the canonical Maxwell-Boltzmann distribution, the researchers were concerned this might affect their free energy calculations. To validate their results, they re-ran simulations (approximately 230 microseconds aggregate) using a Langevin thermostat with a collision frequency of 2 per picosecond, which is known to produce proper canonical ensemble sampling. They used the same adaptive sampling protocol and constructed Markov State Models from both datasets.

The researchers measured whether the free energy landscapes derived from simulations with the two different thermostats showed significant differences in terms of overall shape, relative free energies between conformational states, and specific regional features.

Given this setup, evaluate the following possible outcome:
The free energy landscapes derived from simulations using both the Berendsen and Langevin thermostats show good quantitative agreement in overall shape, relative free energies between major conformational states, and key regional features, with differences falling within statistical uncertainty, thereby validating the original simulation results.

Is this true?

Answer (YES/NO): YES